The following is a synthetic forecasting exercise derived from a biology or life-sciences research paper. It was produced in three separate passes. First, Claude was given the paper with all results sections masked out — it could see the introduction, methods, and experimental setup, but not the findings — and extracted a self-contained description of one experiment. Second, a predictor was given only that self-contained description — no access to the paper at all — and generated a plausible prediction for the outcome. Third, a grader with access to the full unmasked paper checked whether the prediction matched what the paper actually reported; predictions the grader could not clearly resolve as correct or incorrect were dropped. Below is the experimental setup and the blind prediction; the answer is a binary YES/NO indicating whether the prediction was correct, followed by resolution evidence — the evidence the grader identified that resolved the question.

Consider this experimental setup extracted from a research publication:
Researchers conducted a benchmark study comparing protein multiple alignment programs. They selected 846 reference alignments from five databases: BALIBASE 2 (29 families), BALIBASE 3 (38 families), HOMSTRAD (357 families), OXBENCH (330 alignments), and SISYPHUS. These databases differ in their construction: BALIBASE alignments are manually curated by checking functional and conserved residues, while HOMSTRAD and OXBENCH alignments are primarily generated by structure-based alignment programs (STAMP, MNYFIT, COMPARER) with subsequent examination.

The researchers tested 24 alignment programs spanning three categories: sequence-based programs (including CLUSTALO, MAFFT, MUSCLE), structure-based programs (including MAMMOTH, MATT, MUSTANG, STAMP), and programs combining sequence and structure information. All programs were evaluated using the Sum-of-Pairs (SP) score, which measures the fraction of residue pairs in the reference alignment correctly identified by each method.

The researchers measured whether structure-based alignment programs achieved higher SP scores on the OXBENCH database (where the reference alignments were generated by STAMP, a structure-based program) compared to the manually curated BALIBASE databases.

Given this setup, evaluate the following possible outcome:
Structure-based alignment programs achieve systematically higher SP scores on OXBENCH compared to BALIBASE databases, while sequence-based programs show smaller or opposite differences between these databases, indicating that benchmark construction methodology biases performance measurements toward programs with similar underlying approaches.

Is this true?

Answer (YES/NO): NO